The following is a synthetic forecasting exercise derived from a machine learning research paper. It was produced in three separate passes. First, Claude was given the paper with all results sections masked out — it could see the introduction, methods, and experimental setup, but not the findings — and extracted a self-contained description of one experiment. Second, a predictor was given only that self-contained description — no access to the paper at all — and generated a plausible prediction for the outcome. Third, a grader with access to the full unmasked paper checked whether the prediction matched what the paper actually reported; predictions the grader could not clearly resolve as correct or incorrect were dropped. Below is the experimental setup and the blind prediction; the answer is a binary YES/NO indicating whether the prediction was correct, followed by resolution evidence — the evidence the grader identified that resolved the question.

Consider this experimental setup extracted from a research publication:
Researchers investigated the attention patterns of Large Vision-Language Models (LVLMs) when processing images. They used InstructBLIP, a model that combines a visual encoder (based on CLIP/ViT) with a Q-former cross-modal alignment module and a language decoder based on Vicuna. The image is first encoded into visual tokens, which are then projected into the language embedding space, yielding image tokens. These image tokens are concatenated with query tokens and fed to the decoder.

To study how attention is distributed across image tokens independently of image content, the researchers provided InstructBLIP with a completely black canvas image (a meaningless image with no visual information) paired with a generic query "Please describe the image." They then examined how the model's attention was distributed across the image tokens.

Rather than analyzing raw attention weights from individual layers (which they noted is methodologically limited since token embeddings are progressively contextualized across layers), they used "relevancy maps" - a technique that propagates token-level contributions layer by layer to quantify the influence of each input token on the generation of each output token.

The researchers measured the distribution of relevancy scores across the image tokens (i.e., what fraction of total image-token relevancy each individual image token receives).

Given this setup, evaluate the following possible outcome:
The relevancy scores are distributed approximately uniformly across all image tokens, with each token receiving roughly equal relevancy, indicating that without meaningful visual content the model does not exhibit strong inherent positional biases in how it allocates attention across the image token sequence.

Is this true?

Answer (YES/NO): NO